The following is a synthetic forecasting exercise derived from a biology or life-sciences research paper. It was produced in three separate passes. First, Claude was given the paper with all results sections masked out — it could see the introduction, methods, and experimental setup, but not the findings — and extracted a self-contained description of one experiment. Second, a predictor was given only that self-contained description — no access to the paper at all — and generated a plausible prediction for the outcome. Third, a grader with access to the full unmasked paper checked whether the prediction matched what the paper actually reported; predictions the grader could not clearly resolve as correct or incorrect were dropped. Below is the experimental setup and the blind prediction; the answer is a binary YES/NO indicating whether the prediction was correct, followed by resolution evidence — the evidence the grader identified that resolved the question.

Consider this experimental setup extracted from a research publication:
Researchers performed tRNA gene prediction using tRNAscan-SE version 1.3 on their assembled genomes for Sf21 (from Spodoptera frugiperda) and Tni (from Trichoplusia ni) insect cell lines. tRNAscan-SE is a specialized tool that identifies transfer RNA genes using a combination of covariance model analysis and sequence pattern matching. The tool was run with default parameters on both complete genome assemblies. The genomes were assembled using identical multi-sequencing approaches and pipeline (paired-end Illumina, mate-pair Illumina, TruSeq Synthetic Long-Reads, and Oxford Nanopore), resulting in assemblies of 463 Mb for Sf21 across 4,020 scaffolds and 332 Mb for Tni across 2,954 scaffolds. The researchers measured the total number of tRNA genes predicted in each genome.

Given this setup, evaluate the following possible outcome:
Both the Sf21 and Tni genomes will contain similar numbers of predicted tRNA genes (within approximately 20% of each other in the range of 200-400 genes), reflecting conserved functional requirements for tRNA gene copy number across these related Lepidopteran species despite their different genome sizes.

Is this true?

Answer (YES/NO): NO